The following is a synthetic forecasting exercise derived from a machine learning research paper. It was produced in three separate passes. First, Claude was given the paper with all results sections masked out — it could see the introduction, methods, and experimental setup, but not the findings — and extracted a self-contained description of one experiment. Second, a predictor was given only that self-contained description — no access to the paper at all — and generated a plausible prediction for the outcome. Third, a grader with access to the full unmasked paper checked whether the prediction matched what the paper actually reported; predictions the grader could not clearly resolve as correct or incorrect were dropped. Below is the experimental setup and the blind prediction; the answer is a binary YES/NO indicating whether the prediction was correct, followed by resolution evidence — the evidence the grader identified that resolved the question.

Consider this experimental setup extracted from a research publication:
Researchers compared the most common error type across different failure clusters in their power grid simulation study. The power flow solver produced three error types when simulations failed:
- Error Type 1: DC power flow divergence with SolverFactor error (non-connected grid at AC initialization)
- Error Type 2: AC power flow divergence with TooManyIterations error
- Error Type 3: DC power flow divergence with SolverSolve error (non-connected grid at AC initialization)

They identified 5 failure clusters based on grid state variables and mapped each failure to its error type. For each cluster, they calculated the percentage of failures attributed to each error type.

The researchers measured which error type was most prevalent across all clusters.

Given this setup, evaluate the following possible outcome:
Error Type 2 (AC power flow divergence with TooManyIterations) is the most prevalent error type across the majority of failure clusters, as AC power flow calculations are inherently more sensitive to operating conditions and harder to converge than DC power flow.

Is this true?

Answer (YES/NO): NO